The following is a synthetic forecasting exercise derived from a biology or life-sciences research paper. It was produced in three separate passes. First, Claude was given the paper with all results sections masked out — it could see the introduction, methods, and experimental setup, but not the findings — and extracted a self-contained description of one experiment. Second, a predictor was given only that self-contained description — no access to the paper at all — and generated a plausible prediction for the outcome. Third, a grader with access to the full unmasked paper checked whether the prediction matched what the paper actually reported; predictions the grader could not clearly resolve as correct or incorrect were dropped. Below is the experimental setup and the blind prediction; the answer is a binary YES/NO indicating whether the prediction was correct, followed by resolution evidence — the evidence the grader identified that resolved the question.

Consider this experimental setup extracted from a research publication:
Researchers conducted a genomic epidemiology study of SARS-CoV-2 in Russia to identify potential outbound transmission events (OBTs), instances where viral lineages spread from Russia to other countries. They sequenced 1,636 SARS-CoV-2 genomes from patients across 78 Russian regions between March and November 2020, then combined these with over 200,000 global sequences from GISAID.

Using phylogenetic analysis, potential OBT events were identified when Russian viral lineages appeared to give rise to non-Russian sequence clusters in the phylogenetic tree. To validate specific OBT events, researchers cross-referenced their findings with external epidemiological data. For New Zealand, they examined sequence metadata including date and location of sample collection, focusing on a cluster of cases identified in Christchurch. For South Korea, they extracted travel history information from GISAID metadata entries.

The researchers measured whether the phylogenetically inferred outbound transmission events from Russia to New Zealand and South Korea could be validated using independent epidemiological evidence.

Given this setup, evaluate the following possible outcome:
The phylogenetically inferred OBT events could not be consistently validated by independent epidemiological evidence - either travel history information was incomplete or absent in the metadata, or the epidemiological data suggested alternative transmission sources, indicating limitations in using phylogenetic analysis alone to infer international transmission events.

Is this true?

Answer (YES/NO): NO